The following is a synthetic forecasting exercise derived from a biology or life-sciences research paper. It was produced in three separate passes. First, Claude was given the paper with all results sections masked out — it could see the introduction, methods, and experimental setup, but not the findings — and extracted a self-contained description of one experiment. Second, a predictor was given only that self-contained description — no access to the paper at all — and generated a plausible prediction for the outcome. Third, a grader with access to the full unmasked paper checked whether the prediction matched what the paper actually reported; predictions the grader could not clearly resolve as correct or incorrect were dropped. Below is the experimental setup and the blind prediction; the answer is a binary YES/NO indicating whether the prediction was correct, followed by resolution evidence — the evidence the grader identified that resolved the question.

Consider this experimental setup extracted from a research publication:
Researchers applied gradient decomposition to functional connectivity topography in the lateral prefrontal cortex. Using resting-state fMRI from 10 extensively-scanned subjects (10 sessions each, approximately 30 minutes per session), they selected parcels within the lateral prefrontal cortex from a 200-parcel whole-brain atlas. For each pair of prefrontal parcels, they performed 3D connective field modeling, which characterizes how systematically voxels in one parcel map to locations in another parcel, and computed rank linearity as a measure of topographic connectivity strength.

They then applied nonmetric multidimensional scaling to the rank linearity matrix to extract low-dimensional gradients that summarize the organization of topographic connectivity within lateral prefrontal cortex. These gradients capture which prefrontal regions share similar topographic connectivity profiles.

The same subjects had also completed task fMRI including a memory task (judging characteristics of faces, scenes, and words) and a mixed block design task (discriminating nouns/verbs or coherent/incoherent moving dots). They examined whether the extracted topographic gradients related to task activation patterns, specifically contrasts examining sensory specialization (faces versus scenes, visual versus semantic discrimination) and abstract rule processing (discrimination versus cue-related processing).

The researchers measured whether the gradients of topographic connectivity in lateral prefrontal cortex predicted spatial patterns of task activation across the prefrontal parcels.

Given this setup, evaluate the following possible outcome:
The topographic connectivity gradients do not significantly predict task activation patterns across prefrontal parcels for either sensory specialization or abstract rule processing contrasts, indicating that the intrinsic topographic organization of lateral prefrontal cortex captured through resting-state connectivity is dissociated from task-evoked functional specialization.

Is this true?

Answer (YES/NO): NO